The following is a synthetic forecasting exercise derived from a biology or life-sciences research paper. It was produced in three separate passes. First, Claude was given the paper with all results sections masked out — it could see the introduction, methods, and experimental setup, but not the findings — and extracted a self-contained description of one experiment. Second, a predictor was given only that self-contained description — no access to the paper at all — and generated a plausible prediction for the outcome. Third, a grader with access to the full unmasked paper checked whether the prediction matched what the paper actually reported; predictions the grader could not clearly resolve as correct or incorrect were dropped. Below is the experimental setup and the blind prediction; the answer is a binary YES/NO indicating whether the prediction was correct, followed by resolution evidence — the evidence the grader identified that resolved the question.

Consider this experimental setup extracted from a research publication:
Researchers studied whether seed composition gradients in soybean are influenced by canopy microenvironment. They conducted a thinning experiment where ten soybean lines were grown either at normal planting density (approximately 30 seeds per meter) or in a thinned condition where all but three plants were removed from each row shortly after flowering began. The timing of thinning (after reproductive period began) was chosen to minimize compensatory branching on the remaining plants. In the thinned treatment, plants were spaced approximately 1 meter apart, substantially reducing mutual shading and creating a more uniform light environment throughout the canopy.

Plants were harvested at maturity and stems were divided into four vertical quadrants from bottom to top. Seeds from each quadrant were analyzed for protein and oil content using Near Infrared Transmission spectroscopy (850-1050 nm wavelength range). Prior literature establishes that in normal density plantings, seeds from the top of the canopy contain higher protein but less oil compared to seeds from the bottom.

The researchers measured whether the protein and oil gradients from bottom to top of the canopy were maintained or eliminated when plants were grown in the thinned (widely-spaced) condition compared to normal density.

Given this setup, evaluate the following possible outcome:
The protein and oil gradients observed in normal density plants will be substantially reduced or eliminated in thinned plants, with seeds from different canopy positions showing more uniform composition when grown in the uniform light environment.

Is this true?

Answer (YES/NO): YES